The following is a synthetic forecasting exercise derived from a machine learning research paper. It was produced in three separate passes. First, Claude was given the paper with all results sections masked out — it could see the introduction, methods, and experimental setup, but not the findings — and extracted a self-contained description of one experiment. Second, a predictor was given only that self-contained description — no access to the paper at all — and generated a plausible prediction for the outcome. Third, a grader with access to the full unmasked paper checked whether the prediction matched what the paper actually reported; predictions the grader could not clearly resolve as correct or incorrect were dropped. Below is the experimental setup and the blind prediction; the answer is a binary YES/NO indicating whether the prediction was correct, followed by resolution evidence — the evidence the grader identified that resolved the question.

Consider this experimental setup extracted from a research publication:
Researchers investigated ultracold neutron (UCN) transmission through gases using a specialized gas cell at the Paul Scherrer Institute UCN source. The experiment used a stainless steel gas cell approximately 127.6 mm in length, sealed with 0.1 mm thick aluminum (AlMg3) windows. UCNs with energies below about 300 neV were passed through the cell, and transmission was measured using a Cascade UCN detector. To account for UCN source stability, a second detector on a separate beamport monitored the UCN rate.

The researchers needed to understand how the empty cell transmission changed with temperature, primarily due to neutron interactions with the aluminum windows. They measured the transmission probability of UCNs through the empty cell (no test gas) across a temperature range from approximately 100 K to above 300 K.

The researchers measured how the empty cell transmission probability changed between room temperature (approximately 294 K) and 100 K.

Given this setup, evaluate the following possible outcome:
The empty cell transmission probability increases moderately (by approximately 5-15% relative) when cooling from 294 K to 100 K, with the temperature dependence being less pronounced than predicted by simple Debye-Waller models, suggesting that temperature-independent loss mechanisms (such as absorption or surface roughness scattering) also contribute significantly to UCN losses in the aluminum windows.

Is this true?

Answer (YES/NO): YES